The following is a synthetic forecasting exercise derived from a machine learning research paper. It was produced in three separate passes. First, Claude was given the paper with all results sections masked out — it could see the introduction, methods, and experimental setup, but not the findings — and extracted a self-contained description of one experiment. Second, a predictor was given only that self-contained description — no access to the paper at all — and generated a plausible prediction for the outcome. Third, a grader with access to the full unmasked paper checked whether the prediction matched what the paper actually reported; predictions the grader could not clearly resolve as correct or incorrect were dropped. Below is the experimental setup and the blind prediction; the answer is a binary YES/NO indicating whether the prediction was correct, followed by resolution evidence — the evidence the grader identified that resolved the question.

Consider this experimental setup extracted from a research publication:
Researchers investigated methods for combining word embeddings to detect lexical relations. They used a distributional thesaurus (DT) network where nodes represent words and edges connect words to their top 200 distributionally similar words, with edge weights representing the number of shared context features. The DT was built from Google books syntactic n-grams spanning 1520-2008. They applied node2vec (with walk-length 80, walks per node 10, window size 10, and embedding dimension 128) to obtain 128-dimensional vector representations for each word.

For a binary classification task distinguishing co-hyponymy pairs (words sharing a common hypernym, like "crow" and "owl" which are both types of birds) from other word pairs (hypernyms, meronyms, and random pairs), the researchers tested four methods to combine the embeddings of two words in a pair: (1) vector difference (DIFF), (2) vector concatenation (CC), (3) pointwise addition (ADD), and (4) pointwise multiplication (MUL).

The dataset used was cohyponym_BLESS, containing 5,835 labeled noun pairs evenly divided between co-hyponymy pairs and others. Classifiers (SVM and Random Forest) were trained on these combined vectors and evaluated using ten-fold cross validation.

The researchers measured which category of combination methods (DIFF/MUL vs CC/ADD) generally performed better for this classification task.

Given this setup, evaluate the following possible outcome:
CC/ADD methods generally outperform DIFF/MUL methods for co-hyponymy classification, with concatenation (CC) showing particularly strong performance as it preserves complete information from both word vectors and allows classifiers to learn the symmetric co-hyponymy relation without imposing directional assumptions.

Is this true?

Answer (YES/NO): YES